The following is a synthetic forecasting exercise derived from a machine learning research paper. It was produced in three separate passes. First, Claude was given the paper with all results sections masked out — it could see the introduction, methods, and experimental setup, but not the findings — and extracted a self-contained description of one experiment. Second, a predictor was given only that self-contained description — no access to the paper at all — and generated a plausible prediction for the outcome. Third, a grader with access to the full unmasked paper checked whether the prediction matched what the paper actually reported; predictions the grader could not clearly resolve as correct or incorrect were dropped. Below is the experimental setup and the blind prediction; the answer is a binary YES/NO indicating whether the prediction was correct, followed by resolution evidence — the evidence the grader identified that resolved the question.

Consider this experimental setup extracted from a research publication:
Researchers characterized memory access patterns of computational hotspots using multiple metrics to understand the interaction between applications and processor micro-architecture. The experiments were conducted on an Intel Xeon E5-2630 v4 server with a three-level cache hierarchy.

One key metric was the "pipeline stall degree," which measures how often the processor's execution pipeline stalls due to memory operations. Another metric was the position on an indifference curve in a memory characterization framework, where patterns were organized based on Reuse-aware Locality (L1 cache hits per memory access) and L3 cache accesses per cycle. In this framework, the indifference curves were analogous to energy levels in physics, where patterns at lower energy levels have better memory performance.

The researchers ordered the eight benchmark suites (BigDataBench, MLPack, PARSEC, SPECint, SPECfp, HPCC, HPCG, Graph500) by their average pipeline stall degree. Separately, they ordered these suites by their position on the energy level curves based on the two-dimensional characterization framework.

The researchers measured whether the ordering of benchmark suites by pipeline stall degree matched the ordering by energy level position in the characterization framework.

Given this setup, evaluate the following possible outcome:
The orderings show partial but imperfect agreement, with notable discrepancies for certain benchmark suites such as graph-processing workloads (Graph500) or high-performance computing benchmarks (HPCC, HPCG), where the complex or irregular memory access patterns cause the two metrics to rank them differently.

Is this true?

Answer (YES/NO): NO